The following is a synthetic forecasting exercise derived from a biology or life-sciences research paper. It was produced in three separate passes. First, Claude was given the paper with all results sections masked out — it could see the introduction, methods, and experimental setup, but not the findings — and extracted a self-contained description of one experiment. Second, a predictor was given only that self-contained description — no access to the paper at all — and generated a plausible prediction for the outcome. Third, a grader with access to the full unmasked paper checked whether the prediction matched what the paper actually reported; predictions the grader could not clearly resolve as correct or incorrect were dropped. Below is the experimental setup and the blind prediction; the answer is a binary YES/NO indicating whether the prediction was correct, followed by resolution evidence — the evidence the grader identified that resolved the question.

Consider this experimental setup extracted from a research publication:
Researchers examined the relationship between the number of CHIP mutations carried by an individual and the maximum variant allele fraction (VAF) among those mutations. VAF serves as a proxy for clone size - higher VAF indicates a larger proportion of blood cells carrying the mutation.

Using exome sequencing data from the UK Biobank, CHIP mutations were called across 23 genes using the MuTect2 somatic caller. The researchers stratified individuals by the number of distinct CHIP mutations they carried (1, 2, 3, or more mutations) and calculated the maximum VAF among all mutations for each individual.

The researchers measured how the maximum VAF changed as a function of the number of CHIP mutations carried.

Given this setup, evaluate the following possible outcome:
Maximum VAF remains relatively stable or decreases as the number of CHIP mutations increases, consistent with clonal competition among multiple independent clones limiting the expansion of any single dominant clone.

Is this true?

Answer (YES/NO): NO